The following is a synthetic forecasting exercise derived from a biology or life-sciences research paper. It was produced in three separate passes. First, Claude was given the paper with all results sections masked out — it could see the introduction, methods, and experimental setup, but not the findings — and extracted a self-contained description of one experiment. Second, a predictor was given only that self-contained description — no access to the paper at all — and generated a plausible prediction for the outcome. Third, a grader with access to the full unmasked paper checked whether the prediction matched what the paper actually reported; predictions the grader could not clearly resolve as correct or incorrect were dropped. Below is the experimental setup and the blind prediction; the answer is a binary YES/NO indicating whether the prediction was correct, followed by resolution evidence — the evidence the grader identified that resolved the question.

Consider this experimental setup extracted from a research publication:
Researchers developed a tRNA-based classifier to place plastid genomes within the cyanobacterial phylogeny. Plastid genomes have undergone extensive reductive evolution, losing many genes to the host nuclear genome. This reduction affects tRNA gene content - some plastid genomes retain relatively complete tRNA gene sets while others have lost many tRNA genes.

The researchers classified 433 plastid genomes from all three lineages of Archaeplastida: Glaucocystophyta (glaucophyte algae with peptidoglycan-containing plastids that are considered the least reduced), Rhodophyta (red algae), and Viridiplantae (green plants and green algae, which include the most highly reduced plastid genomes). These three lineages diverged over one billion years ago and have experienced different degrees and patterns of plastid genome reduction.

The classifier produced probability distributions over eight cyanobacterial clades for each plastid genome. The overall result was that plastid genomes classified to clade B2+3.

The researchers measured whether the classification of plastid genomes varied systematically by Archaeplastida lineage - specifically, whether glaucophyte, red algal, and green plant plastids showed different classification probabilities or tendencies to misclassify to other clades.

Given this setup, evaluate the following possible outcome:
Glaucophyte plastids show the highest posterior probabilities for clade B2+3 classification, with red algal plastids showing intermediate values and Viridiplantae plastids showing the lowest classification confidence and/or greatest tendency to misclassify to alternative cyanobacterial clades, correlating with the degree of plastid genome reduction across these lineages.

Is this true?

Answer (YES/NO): NO